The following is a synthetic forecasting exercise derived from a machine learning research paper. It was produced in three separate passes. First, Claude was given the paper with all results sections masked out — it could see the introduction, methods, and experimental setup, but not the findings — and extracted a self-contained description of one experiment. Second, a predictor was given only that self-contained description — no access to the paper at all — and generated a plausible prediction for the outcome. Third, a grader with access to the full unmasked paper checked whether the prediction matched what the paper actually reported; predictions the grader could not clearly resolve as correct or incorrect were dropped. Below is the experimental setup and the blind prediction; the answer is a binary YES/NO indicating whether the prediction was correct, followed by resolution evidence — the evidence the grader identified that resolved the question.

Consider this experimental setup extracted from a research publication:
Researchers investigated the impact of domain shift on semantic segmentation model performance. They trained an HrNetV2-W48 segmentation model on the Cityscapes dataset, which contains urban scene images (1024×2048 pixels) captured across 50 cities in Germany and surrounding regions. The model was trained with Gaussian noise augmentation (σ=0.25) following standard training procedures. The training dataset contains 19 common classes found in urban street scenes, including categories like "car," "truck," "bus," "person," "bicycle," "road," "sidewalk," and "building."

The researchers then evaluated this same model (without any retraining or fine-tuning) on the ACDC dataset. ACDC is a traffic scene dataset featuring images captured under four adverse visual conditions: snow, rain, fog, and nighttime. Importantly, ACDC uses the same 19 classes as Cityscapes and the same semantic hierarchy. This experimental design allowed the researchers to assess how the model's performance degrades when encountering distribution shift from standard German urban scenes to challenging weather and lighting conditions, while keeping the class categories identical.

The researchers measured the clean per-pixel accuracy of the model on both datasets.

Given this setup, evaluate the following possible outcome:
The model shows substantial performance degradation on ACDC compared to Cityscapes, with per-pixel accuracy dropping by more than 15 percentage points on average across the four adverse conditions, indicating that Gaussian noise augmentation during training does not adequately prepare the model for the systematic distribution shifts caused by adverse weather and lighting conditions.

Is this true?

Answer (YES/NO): YES